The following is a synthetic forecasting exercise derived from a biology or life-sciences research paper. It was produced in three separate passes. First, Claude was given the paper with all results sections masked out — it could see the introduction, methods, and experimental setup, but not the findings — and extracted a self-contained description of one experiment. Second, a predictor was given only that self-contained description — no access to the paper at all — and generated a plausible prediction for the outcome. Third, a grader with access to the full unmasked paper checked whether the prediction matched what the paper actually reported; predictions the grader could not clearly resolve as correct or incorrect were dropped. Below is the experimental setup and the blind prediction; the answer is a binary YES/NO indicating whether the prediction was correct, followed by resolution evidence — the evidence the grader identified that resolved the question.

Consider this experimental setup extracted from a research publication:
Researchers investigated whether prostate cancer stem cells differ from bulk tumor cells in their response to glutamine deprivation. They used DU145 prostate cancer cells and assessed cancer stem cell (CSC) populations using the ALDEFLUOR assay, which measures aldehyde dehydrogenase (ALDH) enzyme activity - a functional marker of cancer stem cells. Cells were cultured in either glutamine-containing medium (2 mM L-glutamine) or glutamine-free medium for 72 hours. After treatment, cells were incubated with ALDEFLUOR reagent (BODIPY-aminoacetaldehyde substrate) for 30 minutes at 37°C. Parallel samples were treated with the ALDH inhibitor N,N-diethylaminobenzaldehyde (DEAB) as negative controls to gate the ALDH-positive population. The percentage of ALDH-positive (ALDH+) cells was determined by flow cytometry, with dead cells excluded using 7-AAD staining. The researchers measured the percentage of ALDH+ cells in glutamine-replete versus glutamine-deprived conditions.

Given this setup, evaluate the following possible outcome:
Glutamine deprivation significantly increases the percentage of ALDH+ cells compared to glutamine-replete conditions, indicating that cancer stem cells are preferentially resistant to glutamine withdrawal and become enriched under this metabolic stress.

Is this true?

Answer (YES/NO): NO